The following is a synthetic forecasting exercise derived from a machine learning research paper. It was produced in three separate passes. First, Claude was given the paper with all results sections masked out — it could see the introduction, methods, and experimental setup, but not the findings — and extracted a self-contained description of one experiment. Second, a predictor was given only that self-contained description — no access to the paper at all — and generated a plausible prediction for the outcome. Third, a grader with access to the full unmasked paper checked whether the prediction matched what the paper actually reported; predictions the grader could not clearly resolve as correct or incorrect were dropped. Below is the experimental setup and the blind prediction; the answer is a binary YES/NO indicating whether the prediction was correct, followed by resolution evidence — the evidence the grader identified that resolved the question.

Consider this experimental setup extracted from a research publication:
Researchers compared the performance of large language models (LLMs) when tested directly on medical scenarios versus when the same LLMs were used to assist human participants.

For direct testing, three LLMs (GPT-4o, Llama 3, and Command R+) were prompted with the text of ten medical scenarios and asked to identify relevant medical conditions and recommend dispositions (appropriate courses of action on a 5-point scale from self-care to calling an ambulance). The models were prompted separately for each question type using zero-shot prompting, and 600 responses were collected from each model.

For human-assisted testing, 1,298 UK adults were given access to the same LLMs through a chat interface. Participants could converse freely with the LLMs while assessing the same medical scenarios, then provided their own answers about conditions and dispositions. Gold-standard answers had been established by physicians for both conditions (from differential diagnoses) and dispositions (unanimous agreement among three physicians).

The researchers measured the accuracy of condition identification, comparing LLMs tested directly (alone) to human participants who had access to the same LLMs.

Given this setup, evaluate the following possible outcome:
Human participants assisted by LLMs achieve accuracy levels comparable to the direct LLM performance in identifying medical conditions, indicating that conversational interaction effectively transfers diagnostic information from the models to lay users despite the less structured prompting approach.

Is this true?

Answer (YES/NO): NO